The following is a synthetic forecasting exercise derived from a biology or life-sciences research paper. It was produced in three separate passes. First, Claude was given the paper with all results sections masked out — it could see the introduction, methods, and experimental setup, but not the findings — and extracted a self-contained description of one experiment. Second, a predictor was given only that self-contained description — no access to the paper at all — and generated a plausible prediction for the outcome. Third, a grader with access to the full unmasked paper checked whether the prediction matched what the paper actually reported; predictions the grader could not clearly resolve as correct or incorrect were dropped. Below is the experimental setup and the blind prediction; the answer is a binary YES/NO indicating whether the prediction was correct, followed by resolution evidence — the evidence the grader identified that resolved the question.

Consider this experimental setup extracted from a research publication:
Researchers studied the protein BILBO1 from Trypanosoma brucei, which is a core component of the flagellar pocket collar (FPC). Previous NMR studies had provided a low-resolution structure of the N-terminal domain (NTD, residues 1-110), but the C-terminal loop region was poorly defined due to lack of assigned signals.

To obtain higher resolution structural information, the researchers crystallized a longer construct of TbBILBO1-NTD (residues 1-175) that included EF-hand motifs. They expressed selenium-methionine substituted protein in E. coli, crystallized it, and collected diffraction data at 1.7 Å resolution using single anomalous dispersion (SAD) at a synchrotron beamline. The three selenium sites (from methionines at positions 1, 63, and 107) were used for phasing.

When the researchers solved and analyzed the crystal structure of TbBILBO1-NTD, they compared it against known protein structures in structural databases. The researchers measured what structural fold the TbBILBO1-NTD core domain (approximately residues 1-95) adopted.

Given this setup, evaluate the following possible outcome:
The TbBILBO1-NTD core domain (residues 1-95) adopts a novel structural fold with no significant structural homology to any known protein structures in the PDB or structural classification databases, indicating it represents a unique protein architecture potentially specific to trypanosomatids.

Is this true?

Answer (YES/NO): NO